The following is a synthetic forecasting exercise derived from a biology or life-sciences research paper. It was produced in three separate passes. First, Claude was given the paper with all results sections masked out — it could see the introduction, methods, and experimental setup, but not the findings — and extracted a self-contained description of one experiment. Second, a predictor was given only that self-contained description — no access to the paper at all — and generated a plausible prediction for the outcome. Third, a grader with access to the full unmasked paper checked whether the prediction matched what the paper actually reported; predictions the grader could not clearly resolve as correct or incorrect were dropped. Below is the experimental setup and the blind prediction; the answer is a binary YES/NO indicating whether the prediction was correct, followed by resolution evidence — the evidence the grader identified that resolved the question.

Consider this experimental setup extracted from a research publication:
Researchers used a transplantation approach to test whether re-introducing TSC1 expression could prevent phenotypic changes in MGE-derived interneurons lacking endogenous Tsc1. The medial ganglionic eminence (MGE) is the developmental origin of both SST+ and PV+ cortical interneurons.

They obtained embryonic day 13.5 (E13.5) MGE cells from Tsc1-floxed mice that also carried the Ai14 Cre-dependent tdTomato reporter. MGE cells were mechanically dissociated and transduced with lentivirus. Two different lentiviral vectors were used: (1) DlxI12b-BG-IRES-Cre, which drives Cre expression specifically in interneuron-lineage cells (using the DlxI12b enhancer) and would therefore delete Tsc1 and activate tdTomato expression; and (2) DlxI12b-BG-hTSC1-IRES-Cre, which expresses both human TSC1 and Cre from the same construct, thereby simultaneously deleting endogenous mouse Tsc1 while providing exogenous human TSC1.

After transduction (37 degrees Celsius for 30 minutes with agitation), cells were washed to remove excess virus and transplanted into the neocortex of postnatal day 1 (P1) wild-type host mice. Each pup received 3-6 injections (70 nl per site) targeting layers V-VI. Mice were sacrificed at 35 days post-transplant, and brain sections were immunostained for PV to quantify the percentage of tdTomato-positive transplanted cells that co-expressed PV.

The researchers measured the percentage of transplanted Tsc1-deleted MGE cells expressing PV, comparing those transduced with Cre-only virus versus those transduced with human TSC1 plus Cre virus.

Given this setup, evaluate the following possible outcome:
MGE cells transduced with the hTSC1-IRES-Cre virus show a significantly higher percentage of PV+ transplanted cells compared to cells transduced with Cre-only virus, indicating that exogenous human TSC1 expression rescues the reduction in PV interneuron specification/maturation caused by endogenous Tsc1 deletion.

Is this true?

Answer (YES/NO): NO